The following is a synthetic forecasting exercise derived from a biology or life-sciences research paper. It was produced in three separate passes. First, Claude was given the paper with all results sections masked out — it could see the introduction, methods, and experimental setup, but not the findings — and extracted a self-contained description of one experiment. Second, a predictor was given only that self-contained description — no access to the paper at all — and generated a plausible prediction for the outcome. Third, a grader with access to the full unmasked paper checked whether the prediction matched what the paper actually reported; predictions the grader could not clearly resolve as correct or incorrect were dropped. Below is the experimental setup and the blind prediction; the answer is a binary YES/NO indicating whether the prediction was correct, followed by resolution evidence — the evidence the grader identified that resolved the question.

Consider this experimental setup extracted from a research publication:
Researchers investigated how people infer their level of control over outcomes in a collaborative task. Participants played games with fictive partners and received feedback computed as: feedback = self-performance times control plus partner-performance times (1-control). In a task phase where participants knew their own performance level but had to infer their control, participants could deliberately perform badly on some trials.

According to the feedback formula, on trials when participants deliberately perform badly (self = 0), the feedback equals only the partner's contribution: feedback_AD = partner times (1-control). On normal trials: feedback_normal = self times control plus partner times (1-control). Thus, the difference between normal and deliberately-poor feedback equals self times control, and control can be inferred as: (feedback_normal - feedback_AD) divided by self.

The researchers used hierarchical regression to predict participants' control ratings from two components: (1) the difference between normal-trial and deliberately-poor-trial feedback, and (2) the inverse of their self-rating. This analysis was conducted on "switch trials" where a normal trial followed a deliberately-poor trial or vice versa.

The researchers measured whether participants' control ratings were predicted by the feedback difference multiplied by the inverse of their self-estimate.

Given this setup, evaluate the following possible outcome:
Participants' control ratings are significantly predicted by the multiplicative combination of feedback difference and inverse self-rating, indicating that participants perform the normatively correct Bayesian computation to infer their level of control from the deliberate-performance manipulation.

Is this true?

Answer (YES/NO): YES